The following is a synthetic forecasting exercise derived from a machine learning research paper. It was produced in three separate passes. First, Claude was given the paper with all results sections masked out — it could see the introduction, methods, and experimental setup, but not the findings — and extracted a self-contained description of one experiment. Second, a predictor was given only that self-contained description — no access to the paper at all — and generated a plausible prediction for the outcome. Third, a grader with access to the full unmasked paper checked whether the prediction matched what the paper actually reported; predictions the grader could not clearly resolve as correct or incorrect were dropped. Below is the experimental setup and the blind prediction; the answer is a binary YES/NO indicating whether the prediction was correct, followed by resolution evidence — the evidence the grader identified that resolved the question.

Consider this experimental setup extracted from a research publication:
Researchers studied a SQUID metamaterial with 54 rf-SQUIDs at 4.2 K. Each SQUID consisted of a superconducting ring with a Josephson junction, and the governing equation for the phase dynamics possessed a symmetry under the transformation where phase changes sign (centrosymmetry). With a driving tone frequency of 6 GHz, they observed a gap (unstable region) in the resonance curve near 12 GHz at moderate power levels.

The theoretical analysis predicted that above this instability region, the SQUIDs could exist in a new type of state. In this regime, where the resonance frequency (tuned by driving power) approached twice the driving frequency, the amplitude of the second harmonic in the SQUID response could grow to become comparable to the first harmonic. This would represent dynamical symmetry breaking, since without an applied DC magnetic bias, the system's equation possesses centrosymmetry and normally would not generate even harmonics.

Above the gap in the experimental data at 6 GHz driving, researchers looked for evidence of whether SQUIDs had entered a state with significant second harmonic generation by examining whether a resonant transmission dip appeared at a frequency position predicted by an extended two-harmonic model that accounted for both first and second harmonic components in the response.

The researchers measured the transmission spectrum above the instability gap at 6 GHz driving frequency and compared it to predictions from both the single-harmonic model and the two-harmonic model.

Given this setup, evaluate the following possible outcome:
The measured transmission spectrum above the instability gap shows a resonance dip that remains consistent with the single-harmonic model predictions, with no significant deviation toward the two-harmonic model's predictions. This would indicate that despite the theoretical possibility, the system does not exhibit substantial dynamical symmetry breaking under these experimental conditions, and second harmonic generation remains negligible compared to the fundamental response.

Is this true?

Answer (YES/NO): NO